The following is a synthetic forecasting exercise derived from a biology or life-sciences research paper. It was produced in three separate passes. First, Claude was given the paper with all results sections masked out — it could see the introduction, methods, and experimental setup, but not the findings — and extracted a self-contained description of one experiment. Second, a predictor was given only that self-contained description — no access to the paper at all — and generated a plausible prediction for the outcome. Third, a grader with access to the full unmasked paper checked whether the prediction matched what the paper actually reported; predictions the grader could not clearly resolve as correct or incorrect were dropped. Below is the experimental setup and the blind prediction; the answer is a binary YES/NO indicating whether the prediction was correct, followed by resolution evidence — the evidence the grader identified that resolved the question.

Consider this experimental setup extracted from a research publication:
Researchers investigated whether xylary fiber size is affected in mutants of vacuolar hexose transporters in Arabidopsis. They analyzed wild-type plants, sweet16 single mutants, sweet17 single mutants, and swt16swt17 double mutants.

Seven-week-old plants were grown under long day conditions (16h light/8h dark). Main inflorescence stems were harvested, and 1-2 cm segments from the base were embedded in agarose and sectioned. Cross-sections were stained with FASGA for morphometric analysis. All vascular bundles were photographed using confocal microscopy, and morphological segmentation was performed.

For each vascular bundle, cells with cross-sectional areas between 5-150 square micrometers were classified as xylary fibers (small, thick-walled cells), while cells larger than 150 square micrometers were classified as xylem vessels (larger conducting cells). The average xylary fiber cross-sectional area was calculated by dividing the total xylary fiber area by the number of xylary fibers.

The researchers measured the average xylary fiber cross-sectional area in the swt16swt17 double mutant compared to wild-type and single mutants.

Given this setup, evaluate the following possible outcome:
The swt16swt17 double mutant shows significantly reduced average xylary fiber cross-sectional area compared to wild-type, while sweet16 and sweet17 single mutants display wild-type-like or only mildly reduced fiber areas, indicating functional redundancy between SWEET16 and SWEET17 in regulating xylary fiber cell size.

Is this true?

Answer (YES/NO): NO